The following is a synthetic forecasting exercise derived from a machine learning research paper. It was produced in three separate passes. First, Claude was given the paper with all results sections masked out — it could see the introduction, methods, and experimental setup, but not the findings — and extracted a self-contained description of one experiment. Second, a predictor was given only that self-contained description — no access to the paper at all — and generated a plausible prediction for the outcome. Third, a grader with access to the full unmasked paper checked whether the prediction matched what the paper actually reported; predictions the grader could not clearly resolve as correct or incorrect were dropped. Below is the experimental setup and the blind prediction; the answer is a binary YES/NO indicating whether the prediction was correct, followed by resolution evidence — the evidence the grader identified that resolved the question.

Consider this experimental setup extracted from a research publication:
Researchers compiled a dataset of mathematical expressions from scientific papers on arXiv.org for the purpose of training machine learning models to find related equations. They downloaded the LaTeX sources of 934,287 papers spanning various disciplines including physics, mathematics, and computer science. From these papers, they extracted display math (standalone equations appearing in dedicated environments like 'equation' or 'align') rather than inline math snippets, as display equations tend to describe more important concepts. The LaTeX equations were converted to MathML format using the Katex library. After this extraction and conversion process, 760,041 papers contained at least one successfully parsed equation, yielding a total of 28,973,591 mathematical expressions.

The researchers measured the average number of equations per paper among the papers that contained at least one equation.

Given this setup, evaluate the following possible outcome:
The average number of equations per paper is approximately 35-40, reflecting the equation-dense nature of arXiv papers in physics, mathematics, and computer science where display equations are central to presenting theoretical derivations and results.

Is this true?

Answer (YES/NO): YES